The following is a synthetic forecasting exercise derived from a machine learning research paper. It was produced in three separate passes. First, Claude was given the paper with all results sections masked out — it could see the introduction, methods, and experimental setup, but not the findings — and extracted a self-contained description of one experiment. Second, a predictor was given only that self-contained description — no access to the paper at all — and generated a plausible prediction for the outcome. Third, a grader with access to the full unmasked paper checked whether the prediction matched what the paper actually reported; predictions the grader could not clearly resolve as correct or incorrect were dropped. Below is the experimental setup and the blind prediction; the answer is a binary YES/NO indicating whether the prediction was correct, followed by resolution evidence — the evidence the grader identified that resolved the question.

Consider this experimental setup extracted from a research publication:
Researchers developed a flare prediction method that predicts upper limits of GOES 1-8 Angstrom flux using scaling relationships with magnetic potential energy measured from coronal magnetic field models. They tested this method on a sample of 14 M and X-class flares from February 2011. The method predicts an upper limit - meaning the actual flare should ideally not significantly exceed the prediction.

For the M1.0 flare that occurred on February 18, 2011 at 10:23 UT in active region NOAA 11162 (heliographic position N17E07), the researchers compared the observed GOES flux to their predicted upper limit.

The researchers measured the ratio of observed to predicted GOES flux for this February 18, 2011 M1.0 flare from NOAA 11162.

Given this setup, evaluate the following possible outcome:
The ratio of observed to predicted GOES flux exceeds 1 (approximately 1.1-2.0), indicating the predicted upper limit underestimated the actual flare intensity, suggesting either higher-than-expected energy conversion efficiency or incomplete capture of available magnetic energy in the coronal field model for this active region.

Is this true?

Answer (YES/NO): NO